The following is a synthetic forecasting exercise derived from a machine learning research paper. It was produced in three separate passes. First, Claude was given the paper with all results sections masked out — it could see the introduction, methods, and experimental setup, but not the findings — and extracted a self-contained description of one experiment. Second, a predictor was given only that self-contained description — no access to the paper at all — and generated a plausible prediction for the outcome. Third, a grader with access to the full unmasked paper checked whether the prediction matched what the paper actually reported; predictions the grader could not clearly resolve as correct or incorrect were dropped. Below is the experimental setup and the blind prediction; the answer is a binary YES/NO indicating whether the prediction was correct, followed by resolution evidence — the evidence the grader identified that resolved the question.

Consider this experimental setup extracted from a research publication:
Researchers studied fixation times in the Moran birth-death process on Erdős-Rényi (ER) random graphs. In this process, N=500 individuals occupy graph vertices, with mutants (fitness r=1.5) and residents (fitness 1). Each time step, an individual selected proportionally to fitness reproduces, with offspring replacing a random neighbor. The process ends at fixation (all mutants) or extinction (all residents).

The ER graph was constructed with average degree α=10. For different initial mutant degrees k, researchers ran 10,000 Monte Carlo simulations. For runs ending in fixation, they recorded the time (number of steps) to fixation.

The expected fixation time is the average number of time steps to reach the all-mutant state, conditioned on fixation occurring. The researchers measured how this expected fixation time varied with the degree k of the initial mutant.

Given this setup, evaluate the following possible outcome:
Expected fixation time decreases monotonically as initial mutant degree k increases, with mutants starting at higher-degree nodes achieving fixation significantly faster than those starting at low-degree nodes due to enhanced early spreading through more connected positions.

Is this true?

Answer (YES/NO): NO